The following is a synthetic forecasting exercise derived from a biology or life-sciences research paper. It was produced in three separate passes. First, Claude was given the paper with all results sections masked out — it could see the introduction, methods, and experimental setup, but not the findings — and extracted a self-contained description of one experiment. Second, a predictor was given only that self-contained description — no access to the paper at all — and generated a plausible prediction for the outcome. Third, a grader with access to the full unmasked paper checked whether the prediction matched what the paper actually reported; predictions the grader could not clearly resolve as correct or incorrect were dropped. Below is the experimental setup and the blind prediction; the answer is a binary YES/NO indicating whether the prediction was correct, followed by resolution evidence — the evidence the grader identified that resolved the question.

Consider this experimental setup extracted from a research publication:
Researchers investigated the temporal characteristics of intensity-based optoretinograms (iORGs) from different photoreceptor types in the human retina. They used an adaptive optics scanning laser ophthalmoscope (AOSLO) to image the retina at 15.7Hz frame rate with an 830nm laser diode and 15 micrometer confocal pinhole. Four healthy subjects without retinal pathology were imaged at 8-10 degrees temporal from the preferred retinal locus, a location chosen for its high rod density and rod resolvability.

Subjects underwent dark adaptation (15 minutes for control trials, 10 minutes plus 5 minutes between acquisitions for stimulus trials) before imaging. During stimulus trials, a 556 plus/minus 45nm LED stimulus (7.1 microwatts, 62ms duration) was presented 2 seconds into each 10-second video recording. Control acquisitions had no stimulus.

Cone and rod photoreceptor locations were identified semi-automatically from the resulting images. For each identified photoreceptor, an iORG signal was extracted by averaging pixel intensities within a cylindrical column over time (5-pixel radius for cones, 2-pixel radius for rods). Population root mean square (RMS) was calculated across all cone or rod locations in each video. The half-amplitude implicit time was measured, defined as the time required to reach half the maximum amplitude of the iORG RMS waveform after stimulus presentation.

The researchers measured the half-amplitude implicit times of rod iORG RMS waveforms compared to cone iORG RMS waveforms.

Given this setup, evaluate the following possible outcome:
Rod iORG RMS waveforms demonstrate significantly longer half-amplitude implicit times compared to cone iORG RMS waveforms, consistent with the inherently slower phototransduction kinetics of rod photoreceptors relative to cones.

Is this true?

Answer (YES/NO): YES